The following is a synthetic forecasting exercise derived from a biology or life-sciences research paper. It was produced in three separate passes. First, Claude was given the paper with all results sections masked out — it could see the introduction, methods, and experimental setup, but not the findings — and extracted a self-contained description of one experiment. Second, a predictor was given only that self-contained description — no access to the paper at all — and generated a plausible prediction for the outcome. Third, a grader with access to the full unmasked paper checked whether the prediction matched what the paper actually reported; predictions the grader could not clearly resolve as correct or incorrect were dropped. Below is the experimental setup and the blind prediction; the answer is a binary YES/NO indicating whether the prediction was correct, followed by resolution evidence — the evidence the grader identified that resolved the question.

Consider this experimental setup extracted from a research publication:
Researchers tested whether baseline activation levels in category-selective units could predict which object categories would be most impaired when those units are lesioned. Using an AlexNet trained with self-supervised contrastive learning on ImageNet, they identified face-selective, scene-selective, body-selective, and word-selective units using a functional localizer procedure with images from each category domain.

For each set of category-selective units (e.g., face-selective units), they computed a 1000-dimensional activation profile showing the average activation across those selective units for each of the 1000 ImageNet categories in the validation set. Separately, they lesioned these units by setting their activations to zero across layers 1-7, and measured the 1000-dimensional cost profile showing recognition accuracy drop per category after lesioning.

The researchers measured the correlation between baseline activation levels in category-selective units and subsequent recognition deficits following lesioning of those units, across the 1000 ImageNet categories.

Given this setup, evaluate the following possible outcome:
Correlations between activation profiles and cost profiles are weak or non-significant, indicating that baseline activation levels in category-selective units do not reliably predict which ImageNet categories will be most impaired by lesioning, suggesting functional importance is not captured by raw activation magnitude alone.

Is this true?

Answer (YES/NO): NO